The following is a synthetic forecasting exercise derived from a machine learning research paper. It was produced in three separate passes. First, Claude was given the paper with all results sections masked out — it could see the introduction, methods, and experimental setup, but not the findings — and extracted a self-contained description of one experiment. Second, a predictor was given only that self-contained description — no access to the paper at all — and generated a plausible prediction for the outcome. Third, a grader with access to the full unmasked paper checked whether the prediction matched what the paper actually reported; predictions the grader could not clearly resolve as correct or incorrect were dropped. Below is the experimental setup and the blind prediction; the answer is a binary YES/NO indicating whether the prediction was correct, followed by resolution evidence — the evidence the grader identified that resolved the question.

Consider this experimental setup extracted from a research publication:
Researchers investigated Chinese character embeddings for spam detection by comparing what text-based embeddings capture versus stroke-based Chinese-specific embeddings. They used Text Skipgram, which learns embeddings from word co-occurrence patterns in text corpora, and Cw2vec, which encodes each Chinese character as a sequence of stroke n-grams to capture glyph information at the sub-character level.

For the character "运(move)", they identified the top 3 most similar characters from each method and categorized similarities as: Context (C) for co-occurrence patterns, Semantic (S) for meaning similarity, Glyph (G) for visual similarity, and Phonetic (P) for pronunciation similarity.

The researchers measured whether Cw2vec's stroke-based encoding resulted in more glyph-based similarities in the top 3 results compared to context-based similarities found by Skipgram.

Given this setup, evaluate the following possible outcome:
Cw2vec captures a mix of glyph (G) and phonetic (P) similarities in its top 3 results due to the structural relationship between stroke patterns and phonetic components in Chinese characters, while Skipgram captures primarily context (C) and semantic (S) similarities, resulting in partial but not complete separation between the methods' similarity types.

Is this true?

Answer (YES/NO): NO